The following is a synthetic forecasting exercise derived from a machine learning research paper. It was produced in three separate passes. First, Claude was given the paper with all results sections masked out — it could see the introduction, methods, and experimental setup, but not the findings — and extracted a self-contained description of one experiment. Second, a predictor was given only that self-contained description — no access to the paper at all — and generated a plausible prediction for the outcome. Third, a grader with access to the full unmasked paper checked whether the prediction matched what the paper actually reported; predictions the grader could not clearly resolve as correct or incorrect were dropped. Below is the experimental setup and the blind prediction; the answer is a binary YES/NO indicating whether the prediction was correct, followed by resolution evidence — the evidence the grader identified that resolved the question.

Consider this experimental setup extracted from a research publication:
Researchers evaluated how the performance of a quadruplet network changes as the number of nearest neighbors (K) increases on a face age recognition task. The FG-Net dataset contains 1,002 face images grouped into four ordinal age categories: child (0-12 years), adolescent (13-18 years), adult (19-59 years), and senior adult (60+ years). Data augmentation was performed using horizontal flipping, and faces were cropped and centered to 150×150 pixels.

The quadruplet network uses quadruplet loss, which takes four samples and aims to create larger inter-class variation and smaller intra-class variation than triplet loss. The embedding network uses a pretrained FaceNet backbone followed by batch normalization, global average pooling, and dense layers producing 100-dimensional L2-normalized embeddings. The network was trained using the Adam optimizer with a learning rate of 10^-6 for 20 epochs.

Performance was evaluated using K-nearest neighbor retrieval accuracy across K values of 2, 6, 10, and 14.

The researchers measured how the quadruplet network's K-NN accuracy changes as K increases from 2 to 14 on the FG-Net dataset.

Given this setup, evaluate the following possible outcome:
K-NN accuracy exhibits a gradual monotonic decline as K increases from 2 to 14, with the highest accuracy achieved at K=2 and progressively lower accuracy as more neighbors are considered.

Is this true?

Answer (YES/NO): NO